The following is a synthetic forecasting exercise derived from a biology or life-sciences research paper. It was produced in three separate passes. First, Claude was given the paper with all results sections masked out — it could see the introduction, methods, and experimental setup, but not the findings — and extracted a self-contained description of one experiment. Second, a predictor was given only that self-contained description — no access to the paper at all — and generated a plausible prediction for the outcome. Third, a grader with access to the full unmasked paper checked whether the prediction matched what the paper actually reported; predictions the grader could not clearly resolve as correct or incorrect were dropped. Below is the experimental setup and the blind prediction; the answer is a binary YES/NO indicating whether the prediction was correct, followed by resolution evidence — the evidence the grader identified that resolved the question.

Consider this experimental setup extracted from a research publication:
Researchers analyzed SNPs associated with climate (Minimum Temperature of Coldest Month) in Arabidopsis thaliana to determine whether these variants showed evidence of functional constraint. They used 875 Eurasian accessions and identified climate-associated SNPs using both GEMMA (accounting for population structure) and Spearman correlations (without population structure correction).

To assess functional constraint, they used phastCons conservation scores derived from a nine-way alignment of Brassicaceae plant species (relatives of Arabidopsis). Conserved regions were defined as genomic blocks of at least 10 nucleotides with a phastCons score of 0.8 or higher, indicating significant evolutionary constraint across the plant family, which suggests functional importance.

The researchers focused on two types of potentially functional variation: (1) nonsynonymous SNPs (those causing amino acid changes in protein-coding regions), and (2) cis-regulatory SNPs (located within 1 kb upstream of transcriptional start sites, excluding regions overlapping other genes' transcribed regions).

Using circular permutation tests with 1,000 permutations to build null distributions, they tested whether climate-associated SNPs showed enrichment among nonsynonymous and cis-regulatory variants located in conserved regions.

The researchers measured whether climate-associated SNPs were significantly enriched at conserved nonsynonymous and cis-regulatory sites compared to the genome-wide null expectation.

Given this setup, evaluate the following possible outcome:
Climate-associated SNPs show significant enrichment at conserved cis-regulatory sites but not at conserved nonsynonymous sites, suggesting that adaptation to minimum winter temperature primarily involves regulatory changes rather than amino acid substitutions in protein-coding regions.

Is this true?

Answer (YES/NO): NO